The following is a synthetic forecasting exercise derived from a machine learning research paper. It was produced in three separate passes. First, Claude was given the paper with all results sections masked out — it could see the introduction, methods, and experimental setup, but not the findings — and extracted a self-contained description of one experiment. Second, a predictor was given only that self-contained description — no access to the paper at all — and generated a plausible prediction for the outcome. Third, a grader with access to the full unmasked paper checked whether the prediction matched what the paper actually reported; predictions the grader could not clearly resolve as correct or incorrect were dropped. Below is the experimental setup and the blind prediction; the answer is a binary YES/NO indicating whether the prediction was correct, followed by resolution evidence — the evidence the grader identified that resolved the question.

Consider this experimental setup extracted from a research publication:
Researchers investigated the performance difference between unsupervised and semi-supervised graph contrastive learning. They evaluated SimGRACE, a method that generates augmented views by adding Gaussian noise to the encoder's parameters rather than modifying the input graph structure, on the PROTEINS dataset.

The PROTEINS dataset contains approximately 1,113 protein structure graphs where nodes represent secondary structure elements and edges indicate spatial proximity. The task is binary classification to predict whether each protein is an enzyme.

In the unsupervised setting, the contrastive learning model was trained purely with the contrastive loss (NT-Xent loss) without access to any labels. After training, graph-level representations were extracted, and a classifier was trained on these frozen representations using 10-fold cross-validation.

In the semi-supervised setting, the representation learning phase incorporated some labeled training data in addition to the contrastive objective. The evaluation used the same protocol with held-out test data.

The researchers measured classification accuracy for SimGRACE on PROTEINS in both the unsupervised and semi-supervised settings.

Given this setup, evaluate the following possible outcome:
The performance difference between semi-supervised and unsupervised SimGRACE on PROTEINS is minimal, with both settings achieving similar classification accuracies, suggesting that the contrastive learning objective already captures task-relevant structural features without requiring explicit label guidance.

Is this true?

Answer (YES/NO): NO